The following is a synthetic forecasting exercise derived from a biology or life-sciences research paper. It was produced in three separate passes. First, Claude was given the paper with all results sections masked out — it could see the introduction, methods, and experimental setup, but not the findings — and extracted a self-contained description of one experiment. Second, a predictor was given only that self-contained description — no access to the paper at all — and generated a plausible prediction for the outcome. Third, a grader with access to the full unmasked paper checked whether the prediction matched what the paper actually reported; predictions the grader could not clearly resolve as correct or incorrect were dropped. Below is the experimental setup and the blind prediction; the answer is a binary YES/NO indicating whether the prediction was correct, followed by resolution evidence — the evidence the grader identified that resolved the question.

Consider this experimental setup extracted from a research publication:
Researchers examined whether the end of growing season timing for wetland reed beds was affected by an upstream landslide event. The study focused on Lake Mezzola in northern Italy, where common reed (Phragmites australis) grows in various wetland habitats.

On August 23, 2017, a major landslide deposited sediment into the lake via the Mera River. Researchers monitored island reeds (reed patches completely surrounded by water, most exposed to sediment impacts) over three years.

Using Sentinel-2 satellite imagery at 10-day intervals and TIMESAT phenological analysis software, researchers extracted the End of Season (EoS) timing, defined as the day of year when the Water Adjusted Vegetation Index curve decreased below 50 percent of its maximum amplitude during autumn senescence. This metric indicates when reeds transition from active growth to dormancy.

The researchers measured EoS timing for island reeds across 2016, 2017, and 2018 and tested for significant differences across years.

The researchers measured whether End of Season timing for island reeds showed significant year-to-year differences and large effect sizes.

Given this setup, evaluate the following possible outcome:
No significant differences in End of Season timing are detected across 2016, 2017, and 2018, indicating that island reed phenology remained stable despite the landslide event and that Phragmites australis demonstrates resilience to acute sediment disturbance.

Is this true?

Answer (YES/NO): NO